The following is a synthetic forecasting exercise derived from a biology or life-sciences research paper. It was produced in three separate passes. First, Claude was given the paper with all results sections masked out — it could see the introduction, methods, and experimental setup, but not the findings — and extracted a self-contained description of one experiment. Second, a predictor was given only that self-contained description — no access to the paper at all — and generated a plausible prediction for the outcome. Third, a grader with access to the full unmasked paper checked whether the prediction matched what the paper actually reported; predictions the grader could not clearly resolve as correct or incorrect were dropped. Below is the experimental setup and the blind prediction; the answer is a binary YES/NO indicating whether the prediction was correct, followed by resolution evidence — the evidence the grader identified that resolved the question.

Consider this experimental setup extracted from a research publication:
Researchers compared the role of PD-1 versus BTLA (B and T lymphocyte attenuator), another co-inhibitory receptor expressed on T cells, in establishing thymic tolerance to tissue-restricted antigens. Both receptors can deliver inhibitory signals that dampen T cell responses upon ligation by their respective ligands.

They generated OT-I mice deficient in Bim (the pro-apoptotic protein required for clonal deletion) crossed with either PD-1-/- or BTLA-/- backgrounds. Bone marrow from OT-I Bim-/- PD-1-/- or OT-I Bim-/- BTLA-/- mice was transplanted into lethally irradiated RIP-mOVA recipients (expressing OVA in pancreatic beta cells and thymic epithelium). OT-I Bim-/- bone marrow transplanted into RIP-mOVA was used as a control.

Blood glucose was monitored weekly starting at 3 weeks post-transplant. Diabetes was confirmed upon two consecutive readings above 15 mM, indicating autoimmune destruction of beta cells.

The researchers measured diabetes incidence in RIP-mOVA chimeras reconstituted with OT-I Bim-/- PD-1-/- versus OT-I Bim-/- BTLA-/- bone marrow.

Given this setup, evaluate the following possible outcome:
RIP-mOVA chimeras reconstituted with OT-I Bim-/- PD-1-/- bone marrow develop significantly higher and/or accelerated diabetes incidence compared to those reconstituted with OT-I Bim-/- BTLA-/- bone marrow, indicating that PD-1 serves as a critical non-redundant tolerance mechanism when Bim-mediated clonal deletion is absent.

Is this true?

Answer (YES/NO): YES